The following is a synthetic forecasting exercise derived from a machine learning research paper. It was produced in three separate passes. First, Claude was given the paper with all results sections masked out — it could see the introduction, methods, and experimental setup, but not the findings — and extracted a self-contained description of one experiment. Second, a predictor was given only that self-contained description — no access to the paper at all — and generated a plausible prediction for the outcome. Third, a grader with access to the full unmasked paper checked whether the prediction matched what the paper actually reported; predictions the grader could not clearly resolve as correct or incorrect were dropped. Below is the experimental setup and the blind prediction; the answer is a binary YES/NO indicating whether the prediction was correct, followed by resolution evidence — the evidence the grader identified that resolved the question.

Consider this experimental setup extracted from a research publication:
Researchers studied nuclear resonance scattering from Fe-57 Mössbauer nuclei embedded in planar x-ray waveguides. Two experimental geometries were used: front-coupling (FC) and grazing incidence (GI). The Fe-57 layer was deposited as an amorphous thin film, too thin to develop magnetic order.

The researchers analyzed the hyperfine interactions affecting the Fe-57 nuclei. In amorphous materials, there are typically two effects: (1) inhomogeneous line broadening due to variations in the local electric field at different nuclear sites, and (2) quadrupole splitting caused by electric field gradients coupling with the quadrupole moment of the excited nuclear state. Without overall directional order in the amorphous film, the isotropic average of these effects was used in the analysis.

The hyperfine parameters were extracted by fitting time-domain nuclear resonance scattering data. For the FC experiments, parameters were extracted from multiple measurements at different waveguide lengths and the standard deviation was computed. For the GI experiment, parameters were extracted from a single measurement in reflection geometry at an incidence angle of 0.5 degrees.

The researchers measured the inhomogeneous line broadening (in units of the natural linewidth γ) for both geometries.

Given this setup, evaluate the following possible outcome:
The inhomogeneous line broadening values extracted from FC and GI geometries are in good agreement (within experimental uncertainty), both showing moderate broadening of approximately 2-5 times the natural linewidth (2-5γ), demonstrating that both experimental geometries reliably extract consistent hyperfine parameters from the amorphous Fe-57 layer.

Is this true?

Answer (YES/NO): NO